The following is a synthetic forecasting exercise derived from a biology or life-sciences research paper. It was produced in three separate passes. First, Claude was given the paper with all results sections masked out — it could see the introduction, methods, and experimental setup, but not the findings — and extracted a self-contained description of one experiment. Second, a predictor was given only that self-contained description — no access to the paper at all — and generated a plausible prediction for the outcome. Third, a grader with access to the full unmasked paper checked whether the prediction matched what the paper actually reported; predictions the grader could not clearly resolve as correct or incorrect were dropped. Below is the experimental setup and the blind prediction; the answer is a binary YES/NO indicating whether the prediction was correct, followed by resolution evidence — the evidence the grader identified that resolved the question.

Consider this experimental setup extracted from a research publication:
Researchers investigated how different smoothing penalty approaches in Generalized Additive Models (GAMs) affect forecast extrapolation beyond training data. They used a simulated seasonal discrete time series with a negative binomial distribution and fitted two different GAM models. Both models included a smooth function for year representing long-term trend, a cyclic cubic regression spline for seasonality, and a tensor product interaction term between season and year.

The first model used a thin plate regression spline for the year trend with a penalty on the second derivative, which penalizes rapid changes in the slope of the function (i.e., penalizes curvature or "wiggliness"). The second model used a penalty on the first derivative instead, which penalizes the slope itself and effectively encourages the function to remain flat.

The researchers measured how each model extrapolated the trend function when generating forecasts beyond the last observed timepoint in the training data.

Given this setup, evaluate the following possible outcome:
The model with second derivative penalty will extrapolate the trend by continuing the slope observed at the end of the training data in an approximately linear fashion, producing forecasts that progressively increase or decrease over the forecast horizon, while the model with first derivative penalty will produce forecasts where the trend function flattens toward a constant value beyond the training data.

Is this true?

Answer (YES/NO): YES